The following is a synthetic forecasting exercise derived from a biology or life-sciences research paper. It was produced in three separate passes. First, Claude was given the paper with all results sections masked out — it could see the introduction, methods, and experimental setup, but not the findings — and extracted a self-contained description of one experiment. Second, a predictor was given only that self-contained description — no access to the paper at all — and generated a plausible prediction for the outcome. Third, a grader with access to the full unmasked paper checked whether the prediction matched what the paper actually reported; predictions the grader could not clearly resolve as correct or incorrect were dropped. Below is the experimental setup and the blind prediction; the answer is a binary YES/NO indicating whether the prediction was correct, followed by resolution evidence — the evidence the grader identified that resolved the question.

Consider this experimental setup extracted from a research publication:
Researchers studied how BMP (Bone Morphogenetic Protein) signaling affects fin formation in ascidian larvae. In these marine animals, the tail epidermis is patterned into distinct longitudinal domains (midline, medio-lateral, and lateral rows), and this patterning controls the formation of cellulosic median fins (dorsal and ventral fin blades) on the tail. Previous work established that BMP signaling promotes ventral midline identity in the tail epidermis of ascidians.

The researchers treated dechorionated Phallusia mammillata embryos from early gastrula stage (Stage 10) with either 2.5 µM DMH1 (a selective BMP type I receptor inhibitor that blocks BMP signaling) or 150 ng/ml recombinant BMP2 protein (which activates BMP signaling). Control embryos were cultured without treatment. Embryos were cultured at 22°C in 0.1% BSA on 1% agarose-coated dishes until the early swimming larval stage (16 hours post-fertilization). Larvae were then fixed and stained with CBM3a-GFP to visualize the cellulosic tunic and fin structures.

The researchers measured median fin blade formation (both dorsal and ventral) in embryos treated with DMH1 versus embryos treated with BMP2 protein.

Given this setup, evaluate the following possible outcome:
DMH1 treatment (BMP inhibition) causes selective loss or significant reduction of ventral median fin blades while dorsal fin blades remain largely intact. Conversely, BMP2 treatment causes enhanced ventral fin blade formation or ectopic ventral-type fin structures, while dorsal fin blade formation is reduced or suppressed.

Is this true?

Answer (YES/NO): NO